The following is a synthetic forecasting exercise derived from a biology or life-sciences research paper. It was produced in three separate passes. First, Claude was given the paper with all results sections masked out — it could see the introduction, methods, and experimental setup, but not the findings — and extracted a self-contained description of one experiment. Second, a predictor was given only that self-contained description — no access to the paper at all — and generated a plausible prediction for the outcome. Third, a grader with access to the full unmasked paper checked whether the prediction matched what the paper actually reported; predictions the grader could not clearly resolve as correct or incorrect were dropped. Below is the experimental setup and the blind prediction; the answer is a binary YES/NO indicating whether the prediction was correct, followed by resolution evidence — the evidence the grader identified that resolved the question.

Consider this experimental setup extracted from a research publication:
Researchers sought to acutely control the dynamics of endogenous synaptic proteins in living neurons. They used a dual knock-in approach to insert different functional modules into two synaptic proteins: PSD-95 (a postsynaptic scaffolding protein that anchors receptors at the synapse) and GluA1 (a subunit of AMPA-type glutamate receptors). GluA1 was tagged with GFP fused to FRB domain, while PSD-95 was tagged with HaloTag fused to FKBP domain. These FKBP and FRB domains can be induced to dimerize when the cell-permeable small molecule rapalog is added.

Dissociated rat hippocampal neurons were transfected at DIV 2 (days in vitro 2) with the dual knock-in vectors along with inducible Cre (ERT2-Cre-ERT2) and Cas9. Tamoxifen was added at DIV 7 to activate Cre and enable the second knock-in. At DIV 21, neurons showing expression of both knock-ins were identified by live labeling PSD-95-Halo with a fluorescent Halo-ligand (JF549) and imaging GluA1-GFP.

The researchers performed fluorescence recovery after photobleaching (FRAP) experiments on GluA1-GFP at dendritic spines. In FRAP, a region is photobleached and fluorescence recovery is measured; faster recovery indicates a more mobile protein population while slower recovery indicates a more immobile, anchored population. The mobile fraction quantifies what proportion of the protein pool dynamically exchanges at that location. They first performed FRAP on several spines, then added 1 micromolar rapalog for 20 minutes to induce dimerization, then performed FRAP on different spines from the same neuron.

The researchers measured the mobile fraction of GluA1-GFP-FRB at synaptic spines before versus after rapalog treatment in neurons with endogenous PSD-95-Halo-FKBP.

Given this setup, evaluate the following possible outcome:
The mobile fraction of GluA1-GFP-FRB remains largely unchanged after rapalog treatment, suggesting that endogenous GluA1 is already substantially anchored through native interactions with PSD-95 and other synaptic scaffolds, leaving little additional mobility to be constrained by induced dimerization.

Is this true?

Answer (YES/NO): NO